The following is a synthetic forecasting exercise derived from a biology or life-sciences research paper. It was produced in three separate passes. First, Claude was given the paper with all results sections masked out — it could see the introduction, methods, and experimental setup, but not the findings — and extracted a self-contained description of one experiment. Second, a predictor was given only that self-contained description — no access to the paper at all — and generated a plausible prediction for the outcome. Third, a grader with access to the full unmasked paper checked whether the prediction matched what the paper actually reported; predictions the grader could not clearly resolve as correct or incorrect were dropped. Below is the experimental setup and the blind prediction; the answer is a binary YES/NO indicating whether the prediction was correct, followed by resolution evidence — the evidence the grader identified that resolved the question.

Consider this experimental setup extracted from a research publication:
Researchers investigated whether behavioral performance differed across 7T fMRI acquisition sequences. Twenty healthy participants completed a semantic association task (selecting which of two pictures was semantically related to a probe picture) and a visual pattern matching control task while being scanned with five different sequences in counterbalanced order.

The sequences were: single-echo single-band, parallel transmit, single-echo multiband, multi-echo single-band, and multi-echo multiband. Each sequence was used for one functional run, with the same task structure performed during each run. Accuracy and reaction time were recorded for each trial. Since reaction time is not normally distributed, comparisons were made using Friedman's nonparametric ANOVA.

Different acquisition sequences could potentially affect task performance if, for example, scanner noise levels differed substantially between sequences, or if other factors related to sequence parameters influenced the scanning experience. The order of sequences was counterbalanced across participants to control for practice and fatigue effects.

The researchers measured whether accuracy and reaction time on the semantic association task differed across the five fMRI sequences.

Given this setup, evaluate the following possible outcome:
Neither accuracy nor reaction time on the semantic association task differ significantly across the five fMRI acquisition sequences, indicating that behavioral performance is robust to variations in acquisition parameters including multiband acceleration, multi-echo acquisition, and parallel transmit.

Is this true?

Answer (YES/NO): YES